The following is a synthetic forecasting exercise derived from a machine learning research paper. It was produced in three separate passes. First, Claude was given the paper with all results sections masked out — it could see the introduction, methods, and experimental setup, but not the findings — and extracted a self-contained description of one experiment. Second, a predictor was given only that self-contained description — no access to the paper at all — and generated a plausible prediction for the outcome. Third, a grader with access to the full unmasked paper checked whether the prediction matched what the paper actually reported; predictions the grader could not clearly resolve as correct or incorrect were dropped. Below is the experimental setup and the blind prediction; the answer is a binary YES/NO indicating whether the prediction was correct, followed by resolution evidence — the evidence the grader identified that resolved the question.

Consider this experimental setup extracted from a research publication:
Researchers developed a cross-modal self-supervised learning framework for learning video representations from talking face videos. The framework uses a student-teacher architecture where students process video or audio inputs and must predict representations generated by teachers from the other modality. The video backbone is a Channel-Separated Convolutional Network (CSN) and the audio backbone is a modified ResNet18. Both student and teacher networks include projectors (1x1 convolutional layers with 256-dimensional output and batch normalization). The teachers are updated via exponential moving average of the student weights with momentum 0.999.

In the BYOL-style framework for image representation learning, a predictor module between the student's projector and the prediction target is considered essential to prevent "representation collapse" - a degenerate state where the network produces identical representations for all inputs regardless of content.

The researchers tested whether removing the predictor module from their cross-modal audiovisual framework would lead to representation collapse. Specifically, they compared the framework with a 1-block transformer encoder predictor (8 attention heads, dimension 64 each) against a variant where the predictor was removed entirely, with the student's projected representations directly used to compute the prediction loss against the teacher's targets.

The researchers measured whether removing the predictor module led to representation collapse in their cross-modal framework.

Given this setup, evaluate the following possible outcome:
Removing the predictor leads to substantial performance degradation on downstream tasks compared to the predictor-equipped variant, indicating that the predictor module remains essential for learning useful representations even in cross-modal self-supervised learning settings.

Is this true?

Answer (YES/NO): NO